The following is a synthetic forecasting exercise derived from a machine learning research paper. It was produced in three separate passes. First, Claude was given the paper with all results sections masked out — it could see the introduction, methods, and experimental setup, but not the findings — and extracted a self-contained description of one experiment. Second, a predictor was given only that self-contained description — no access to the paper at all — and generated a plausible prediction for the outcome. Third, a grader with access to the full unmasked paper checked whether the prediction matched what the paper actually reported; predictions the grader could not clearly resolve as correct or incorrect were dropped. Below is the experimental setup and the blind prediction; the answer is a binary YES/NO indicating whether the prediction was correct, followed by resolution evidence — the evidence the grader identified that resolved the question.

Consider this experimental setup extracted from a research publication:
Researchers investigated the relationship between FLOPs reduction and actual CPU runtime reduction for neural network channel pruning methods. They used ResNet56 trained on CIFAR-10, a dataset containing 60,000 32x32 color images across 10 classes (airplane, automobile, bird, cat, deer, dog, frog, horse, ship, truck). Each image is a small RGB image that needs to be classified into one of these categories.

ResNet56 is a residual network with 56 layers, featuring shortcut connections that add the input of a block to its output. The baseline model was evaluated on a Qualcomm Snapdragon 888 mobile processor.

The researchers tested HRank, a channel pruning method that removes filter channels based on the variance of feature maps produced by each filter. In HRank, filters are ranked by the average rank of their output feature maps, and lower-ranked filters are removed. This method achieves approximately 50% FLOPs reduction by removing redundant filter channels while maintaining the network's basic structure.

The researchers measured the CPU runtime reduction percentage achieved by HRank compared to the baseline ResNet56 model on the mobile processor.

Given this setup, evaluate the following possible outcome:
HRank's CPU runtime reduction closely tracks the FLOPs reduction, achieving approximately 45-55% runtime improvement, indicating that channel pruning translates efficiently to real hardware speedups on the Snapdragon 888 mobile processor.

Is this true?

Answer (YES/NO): NO